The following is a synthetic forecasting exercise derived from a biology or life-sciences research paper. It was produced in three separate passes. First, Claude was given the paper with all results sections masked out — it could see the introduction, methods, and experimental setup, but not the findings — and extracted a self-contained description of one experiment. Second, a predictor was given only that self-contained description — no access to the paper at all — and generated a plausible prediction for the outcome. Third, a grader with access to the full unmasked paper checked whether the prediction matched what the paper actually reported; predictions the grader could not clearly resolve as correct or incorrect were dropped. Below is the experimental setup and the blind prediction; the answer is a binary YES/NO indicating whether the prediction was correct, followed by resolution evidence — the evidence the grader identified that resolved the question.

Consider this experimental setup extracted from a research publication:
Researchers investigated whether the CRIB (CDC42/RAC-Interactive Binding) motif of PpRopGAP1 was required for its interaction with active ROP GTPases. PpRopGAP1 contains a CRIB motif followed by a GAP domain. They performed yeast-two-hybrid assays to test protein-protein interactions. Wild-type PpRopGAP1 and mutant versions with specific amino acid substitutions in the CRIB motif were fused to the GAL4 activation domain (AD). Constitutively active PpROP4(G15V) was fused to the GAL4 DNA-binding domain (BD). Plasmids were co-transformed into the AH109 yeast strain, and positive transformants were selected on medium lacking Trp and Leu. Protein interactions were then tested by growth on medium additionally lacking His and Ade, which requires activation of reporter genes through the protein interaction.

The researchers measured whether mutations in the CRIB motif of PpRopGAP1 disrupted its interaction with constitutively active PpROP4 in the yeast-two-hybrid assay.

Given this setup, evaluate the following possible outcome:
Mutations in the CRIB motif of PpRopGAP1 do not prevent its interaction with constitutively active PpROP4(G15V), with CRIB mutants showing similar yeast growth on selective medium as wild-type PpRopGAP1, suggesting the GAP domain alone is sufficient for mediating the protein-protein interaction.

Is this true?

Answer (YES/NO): YES